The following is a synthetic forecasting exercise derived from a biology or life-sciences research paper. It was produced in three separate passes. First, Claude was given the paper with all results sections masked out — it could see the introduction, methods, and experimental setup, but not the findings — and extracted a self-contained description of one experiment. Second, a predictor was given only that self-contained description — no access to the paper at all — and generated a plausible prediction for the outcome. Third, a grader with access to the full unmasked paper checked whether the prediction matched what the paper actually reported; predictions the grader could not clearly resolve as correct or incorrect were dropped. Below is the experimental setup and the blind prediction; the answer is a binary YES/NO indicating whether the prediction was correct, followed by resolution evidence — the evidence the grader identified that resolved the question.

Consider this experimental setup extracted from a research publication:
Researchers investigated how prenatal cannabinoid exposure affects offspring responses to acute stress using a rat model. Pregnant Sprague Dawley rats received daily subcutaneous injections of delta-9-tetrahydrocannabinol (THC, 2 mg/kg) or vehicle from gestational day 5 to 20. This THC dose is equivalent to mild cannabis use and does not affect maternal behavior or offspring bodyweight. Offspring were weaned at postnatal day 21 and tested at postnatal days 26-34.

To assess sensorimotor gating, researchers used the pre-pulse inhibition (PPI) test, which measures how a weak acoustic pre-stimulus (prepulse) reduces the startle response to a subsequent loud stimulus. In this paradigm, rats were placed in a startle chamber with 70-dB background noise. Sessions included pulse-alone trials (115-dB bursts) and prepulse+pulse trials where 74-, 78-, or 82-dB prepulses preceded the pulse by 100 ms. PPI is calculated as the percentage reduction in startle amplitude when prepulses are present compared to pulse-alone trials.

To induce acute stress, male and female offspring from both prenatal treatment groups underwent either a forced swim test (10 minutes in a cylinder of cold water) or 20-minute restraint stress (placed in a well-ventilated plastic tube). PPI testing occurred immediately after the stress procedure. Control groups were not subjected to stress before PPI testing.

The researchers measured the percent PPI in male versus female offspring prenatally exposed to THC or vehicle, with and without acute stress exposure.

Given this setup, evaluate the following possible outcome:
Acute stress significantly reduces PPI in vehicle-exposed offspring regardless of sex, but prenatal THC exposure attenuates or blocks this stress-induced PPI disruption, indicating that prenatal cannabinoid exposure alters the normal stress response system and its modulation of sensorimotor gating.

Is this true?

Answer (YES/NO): NO